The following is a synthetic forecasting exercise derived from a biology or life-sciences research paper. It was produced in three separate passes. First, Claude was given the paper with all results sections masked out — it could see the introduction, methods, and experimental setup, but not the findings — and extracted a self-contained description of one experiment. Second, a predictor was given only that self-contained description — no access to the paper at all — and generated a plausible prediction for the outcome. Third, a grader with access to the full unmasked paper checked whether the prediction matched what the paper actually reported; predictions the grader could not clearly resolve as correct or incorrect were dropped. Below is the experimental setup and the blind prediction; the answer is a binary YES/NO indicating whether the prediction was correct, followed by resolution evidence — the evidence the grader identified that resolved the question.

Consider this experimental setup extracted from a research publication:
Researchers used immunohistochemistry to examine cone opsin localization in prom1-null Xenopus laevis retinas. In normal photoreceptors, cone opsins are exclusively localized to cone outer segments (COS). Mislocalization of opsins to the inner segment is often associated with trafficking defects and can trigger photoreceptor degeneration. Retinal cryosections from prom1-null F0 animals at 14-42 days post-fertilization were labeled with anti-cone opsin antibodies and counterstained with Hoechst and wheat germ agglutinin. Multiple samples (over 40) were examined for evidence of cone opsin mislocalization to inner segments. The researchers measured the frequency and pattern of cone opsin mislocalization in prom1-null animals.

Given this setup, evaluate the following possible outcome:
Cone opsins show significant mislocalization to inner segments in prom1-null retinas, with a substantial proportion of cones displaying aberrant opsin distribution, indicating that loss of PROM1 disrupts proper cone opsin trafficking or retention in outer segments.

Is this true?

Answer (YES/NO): NO